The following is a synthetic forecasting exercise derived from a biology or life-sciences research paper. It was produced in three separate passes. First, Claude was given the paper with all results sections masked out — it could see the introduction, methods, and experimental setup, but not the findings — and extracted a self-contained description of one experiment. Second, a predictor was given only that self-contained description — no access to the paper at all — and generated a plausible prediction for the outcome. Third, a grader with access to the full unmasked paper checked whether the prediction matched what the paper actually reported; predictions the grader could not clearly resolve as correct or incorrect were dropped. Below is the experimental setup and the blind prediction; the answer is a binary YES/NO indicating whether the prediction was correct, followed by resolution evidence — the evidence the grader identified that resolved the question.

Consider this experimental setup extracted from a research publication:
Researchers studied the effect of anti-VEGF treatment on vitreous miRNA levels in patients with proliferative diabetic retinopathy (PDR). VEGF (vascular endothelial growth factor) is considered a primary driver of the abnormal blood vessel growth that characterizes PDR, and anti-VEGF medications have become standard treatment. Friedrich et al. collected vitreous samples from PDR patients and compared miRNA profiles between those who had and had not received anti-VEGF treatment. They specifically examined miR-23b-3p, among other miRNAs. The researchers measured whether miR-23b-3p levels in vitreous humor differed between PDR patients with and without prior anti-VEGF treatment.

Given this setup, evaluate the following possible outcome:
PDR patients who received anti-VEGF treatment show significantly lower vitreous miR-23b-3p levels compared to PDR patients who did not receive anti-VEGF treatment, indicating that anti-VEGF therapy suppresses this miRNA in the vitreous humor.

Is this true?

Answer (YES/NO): YES